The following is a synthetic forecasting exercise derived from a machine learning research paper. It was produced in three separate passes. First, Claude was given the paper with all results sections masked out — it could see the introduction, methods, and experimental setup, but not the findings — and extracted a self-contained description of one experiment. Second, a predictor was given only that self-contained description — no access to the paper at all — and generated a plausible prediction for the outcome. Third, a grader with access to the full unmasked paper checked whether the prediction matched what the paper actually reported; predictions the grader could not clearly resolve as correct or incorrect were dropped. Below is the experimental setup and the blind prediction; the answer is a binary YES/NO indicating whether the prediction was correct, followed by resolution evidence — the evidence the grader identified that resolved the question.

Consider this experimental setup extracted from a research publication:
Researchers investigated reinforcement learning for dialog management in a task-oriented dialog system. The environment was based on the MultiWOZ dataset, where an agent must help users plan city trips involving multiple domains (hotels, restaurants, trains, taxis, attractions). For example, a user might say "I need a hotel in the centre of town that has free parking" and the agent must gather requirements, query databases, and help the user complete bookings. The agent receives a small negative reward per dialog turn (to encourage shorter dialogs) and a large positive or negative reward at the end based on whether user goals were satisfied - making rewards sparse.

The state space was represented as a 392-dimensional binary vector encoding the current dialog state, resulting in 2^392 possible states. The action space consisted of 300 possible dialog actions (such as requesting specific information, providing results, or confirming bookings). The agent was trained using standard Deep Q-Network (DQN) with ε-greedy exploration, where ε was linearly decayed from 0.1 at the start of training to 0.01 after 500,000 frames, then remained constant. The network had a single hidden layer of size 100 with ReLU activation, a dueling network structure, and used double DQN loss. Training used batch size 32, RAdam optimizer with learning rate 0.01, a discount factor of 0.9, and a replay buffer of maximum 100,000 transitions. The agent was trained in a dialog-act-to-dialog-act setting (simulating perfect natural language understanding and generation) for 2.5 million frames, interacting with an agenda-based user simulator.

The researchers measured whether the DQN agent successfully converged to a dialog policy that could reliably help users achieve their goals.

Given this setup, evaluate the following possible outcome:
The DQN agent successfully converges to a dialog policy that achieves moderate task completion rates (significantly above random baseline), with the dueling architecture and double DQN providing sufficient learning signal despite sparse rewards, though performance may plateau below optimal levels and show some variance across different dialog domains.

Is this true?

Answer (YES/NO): NO